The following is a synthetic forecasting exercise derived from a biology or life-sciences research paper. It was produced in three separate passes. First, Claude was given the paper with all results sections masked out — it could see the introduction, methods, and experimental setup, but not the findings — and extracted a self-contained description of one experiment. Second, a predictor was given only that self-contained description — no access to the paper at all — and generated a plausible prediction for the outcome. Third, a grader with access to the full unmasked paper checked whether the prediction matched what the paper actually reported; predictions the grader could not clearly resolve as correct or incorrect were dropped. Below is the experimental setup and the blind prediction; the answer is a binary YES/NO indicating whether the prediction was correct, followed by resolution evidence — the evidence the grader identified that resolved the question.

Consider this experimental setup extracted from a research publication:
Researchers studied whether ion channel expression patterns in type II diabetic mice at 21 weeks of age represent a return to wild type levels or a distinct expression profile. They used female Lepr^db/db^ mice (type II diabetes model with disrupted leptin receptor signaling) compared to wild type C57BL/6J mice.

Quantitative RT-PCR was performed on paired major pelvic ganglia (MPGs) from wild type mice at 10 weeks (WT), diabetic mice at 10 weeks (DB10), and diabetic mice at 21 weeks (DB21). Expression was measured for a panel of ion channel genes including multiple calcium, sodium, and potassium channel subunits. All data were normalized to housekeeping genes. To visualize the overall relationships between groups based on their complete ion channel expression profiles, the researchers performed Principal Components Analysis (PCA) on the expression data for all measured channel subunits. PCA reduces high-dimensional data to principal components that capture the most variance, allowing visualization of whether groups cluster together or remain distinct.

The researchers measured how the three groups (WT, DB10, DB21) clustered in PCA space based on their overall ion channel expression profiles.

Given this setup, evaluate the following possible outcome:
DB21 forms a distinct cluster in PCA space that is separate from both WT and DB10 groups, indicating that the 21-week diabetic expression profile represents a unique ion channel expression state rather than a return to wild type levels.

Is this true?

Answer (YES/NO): YES